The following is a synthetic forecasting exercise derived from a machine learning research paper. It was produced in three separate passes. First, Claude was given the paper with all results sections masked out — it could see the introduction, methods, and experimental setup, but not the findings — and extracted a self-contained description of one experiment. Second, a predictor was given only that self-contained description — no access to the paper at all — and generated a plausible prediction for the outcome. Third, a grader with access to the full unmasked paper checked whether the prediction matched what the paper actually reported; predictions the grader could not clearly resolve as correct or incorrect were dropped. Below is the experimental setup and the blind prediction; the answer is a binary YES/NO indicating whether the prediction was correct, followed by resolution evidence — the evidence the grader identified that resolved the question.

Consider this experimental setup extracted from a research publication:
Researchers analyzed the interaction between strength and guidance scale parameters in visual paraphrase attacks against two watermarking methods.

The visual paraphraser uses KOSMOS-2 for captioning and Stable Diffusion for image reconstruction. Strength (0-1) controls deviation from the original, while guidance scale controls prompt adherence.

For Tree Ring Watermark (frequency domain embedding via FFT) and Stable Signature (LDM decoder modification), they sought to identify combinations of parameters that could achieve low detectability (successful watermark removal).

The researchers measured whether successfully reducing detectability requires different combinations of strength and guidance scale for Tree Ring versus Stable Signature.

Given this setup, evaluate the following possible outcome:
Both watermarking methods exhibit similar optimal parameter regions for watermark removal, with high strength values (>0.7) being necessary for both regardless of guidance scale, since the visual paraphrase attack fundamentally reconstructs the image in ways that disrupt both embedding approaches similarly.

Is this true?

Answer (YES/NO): NO